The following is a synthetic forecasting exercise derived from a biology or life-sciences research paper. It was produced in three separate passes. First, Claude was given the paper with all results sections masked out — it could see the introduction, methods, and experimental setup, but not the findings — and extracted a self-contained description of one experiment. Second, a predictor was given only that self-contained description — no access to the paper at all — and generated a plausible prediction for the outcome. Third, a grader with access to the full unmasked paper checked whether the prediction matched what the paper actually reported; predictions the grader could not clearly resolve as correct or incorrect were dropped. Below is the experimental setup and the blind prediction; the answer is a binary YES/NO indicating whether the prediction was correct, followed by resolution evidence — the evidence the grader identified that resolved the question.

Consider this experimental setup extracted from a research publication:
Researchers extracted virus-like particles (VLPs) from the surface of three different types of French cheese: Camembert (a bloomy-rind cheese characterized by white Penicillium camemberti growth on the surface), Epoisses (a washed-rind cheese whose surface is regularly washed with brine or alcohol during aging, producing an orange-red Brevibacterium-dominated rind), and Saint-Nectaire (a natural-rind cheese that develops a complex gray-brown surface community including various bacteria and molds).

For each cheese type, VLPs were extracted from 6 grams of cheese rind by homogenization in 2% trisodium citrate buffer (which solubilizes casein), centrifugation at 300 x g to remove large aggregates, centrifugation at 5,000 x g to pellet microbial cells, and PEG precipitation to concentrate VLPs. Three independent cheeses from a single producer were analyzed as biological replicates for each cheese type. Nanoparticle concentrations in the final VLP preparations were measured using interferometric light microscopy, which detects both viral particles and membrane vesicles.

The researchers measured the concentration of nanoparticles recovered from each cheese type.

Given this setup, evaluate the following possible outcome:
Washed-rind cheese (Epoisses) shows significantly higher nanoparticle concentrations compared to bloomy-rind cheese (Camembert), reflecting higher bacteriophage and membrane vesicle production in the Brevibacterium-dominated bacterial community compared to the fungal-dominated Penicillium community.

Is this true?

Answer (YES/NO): NO